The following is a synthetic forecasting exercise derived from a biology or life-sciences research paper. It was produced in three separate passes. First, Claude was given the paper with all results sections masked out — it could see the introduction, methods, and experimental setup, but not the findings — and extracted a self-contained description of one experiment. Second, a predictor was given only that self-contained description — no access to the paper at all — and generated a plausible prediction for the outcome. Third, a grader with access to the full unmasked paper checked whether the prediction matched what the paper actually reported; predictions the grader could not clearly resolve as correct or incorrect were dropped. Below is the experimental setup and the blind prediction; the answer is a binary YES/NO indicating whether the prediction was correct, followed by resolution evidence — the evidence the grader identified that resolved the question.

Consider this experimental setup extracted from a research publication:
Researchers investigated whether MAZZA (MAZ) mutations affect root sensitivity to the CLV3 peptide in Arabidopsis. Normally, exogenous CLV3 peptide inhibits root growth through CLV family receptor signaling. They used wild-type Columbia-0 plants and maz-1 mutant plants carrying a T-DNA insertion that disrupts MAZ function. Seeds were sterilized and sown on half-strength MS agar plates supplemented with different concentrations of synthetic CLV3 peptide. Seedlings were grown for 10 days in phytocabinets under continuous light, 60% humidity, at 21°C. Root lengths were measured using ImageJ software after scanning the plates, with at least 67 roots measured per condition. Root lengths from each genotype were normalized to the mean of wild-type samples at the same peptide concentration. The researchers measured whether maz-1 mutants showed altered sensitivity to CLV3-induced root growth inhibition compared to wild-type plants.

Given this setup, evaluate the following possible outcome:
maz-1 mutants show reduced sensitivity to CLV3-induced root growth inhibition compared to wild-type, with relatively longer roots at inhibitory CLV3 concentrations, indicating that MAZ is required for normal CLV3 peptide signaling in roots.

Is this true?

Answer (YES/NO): YES